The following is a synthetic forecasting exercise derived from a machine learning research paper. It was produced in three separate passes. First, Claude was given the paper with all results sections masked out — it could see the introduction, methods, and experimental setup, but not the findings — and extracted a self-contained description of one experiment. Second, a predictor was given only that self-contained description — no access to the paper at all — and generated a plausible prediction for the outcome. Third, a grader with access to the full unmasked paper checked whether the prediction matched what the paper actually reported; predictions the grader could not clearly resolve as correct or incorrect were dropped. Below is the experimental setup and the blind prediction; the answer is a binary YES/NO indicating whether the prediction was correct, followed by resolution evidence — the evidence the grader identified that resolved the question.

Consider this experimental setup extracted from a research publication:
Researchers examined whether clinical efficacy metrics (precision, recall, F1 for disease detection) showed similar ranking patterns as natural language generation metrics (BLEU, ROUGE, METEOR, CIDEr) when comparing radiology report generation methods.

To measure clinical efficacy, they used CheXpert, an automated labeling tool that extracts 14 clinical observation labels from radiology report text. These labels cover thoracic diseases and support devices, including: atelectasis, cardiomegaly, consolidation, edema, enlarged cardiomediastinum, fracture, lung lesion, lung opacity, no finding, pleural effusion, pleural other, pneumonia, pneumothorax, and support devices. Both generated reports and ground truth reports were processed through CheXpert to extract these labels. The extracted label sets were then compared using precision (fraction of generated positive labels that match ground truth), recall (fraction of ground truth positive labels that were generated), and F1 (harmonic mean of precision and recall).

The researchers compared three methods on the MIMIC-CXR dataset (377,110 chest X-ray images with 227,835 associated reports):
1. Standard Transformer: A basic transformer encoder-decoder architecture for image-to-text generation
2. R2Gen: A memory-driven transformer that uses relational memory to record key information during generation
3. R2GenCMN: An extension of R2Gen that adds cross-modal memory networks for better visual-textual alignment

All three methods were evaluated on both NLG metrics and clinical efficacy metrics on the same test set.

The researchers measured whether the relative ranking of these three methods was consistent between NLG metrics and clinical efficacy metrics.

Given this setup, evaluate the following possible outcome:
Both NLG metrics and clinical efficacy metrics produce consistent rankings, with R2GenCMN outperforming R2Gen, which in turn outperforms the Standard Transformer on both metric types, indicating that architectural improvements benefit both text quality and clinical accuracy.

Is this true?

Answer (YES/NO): YES